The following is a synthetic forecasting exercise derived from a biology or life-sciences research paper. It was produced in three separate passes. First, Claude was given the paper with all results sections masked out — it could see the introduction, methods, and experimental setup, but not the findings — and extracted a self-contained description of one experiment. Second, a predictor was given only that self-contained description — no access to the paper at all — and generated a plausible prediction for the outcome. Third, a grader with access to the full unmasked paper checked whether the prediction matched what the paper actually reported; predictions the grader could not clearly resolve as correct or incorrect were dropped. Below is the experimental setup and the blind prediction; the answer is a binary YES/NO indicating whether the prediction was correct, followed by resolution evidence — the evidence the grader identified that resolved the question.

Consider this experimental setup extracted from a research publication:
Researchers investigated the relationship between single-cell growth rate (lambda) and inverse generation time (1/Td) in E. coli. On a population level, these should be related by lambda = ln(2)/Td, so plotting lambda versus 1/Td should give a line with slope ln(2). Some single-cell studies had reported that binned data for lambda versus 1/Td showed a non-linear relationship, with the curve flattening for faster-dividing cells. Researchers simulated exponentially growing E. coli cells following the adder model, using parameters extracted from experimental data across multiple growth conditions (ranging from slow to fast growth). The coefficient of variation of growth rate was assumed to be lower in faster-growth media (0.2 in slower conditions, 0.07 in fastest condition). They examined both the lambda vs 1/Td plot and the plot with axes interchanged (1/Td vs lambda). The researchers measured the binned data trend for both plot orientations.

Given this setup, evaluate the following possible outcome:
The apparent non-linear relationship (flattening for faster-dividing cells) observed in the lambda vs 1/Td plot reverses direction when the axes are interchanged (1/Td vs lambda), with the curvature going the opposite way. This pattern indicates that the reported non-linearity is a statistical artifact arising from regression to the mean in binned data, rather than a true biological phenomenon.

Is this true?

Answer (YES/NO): NO